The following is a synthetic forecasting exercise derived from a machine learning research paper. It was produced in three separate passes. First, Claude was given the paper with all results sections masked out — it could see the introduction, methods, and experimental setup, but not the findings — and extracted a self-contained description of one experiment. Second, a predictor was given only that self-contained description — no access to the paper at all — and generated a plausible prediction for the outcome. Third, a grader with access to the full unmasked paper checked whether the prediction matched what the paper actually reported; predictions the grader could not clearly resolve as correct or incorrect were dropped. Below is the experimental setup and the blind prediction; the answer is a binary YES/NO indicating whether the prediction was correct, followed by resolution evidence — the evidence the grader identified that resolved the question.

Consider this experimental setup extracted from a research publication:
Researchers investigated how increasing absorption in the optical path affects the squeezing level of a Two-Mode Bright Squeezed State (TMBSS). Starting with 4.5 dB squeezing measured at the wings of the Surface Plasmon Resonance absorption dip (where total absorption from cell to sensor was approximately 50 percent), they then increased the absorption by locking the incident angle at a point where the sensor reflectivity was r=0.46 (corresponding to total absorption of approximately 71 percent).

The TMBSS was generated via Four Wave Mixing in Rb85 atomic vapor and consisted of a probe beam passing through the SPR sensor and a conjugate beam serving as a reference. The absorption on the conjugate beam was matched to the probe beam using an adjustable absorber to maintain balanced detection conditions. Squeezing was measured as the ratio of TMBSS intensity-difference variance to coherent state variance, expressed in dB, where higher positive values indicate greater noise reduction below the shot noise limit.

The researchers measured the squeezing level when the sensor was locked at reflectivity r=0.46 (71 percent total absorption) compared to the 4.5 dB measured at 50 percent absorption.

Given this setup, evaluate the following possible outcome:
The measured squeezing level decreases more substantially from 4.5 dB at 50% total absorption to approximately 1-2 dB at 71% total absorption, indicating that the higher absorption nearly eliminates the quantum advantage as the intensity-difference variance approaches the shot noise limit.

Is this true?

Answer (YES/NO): NO